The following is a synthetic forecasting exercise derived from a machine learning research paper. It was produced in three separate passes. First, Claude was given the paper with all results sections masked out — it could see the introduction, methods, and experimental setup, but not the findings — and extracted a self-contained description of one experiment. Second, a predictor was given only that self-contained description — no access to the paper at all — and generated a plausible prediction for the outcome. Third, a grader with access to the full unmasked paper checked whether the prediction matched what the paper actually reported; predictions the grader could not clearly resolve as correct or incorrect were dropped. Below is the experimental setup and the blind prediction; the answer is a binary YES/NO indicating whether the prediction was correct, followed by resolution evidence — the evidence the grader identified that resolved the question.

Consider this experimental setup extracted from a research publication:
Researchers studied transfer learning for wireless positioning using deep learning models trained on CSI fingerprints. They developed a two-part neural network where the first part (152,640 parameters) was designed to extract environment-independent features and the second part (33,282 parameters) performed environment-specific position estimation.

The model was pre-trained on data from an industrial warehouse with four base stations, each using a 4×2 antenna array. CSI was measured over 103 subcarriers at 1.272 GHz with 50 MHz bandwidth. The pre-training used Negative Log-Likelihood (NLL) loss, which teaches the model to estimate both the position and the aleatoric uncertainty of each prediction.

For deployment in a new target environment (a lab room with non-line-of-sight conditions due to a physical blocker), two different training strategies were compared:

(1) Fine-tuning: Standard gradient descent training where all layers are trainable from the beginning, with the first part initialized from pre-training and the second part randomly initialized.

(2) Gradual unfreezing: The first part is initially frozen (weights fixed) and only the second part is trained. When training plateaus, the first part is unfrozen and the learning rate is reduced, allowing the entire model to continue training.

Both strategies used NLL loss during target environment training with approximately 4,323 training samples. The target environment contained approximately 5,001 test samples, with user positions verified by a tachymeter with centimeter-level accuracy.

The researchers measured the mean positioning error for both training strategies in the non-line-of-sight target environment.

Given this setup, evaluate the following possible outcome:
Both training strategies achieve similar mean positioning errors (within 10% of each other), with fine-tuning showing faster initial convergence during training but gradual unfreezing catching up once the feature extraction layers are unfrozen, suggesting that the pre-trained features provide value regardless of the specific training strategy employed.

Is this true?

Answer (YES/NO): NO